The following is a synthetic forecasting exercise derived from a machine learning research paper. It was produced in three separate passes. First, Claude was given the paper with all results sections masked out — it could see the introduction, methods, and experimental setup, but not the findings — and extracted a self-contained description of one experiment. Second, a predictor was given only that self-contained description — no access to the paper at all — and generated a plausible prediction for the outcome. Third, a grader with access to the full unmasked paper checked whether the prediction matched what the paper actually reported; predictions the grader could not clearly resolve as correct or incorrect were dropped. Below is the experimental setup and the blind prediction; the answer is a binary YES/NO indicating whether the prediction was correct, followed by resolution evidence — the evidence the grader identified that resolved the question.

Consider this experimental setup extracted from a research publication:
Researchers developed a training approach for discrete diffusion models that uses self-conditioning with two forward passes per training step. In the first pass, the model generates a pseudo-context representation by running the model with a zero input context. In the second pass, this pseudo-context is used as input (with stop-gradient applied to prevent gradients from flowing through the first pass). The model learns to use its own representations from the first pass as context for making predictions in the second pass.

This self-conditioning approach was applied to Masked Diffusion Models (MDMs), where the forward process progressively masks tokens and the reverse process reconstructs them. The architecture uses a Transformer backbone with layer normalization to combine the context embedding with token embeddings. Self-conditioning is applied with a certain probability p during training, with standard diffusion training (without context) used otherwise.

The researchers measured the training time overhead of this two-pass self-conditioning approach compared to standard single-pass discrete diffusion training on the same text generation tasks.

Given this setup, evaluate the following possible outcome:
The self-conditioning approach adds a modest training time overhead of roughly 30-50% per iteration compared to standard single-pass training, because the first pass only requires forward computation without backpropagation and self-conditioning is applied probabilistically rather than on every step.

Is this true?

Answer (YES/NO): YES